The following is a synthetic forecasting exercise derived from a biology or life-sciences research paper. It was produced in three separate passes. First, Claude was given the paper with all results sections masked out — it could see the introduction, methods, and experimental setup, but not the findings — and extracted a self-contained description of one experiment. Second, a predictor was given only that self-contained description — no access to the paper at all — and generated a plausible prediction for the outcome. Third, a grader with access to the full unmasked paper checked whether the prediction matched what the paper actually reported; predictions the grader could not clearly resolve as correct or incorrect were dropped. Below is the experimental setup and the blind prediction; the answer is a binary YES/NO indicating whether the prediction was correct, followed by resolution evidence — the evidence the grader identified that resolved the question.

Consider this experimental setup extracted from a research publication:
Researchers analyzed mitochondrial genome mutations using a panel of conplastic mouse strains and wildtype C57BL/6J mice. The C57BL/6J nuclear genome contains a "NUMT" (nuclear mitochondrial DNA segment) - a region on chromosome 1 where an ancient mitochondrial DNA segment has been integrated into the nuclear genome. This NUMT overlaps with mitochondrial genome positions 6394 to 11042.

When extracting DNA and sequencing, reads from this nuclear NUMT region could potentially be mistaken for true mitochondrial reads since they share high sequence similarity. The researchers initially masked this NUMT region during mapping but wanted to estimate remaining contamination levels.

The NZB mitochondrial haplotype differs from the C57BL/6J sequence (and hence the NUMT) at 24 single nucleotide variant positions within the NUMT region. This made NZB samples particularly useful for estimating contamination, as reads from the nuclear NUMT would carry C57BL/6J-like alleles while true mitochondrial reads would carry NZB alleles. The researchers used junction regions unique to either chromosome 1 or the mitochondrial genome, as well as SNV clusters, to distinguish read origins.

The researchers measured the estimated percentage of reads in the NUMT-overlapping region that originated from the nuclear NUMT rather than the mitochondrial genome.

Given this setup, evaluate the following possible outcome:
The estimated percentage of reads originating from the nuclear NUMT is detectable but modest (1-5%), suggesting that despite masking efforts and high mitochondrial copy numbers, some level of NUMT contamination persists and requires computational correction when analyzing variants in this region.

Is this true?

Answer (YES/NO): NO